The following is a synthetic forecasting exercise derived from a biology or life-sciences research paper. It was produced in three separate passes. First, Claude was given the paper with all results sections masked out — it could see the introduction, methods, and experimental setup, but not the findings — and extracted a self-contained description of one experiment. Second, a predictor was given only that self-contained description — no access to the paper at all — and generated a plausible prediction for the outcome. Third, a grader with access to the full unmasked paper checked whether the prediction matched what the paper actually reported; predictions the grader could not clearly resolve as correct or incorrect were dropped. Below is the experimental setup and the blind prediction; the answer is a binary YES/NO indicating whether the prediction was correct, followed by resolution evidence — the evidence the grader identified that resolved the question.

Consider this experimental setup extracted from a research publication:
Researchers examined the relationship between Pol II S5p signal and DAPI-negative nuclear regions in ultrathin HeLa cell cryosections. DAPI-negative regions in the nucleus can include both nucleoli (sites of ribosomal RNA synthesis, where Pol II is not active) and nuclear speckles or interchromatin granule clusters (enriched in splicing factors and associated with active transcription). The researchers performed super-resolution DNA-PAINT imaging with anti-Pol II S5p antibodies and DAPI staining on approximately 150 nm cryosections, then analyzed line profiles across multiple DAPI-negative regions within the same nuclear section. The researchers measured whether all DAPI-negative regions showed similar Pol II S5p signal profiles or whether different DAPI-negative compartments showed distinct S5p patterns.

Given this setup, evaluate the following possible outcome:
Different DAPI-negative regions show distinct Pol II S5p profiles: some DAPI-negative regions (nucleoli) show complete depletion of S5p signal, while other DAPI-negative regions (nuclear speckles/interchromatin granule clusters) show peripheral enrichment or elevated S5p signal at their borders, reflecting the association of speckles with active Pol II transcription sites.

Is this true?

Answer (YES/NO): YES